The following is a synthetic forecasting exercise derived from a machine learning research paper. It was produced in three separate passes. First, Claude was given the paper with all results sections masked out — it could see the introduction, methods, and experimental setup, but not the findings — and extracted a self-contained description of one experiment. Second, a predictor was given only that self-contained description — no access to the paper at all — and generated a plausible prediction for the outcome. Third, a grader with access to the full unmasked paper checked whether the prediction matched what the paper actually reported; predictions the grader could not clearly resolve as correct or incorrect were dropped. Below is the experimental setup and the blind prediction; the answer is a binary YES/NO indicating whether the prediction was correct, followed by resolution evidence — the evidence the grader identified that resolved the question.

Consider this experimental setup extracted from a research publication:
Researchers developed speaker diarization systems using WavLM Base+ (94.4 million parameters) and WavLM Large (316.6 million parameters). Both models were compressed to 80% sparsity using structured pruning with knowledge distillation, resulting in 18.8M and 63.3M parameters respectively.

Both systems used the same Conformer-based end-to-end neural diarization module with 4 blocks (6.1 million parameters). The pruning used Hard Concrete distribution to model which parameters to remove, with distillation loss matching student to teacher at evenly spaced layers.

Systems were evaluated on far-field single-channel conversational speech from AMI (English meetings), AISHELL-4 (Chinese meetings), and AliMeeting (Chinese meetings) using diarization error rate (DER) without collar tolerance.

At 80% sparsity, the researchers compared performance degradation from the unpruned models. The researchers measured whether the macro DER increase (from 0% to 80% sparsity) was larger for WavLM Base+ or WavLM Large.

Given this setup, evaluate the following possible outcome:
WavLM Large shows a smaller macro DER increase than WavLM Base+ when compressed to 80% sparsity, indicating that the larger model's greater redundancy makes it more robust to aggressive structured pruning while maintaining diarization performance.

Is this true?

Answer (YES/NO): YES